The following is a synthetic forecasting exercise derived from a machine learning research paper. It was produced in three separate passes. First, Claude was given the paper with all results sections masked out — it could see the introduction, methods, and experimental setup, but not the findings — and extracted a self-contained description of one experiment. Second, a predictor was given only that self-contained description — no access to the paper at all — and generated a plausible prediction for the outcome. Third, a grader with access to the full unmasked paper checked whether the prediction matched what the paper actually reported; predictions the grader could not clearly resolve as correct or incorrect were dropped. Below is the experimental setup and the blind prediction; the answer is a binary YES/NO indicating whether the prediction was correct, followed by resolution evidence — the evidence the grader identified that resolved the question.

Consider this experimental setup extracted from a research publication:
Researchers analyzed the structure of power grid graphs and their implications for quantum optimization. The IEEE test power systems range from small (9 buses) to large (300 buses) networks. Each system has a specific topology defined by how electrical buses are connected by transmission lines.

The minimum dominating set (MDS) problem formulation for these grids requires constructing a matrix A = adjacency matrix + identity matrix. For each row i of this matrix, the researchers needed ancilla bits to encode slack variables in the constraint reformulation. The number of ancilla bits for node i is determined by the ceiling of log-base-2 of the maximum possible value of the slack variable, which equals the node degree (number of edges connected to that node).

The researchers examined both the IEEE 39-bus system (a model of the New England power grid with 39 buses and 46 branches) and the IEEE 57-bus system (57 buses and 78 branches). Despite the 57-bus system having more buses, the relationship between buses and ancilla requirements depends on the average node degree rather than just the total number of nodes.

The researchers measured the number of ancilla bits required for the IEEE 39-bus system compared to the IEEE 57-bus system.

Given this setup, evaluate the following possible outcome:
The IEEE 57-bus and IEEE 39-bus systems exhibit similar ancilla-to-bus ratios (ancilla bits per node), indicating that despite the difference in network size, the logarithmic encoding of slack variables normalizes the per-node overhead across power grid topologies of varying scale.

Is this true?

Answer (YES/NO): NO